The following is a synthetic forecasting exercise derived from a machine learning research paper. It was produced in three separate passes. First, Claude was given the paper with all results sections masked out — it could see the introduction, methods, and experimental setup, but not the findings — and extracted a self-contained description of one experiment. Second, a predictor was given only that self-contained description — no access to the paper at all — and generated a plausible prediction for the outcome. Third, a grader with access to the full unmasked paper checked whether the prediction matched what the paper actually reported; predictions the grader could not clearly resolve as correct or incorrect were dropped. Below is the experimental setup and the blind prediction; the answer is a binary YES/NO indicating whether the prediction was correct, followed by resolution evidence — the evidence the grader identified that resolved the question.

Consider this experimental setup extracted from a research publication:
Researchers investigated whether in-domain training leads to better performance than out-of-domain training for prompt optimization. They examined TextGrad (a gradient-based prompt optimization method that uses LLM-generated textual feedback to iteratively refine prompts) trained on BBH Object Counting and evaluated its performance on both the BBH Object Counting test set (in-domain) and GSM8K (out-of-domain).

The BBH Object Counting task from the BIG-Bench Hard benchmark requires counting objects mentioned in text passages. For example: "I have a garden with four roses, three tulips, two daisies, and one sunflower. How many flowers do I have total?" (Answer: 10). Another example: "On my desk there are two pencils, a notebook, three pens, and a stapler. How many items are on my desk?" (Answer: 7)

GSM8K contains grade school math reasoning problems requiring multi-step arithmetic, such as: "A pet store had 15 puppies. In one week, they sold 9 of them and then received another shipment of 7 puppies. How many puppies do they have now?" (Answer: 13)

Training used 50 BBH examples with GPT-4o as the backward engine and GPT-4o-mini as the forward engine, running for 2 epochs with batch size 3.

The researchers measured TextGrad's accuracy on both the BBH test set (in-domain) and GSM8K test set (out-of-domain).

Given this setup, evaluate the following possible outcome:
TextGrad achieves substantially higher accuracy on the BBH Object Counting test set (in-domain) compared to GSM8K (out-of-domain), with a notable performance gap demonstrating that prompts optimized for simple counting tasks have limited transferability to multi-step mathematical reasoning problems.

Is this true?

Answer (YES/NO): NO